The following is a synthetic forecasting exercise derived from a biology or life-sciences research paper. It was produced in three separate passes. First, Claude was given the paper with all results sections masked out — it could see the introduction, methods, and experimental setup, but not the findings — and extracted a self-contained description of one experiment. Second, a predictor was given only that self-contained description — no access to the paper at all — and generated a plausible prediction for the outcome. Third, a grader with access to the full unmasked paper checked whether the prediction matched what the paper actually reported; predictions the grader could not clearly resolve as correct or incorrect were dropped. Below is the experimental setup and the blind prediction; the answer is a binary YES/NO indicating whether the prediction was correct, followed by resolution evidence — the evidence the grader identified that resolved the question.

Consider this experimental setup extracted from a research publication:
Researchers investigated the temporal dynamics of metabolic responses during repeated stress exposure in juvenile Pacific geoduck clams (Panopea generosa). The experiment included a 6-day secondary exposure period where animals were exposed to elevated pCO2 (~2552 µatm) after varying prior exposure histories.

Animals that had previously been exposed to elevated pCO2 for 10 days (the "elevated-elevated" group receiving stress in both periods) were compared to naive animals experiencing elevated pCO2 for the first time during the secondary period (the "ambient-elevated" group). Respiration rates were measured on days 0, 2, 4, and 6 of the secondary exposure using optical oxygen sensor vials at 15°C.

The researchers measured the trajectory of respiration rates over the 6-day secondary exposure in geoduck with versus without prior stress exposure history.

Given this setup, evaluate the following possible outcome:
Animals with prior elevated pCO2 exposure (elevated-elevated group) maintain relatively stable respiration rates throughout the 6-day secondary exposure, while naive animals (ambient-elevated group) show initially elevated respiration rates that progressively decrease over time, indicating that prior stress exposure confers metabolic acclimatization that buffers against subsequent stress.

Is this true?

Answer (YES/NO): NO